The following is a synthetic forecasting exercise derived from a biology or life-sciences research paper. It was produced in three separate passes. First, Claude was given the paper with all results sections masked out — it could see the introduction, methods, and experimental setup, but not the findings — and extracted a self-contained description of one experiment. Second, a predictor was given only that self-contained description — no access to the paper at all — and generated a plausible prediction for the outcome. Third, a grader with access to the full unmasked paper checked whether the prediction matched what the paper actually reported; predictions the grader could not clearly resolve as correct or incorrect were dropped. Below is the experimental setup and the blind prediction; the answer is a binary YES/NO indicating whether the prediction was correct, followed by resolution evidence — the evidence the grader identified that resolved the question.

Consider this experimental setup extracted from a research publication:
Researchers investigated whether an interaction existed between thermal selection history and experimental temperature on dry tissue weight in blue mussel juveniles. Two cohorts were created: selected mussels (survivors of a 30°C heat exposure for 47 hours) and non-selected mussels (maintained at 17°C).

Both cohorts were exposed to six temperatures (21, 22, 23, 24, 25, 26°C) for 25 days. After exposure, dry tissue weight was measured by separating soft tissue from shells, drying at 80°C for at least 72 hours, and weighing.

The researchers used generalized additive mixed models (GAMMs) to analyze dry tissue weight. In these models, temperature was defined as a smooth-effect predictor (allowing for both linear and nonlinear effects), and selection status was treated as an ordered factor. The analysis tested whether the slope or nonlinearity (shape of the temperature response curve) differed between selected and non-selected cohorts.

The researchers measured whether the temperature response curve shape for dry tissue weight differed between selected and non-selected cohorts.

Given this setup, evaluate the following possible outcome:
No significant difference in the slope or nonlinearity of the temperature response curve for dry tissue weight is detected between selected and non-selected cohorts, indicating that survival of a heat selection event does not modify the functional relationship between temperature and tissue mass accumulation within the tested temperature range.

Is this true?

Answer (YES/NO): YES